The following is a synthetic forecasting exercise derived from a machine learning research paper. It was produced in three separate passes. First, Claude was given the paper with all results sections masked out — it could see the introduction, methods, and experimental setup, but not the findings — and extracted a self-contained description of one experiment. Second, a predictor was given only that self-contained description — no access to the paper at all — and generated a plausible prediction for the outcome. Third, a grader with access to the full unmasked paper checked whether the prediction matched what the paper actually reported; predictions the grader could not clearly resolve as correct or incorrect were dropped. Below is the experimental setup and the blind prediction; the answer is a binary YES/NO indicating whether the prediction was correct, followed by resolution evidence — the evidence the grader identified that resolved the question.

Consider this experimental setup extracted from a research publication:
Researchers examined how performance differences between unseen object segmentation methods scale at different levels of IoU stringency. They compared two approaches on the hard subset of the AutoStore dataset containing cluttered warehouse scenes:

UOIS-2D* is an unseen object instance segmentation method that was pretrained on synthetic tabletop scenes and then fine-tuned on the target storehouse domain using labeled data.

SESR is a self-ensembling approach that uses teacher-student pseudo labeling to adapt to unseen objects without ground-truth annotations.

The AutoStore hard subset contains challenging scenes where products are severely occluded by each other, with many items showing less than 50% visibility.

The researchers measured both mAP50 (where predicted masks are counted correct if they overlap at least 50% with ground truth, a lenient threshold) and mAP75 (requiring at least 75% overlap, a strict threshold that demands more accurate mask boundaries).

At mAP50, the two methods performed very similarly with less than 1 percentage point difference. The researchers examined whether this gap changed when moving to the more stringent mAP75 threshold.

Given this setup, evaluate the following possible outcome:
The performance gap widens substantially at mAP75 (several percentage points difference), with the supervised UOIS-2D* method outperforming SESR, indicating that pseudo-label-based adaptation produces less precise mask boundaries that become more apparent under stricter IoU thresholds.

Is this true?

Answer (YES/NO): NO